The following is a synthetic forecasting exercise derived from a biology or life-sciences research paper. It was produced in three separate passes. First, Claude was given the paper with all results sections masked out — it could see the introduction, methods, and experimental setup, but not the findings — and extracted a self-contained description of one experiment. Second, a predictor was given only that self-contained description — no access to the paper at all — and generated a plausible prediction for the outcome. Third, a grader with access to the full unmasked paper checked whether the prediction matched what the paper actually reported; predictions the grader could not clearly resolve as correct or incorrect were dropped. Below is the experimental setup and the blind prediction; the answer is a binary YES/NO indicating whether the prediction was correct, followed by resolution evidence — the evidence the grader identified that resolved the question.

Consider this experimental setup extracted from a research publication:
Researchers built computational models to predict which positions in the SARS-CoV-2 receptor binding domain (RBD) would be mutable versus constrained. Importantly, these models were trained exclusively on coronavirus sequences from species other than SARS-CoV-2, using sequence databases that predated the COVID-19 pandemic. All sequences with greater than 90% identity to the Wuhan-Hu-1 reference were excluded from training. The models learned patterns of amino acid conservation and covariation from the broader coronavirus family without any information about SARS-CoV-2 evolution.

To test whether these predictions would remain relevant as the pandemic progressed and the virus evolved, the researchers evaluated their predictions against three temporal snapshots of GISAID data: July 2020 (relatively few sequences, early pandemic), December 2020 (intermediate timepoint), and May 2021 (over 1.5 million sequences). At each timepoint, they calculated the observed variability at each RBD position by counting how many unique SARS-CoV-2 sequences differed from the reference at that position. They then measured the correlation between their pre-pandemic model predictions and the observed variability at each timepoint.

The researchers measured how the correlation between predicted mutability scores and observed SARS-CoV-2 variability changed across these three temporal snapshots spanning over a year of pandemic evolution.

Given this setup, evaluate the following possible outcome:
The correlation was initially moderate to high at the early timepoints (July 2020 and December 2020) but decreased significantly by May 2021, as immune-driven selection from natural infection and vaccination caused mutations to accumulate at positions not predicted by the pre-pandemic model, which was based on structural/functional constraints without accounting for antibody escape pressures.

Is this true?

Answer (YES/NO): NO